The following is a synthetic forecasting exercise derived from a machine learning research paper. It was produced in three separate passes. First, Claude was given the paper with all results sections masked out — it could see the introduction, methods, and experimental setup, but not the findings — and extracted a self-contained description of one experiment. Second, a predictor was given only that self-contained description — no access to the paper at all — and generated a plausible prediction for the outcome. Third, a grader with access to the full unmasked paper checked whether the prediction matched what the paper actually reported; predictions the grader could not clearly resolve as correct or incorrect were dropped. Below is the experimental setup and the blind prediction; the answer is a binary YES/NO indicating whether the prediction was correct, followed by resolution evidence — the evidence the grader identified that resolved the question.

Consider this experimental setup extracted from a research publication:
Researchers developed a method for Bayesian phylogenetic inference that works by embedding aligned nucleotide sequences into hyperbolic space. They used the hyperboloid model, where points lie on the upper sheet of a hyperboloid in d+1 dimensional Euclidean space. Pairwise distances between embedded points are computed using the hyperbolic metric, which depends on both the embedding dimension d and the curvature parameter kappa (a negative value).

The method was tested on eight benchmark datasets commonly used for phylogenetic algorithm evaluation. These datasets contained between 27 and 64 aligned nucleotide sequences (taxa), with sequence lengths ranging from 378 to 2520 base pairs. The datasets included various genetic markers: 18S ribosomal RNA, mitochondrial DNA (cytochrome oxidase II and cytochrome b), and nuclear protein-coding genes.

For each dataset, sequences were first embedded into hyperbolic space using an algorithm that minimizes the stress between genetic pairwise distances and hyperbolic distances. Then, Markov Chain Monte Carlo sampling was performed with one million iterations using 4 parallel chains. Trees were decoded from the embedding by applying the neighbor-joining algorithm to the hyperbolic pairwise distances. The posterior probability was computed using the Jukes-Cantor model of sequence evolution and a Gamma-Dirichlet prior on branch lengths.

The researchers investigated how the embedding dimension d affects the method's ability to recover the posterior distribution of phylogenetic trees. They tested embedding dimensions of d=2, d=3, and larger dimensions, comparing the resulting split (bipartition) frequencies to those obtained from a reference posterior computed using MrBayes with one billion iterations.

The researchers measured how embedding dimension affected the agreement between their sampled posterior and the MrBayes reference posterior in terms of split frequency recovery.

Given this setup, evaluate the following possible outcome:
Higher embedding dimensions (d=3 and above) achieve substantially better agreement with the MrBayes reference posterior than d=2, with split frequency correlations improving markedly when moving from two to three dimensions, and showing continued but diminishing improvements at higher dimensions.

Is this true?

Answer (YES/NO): NO